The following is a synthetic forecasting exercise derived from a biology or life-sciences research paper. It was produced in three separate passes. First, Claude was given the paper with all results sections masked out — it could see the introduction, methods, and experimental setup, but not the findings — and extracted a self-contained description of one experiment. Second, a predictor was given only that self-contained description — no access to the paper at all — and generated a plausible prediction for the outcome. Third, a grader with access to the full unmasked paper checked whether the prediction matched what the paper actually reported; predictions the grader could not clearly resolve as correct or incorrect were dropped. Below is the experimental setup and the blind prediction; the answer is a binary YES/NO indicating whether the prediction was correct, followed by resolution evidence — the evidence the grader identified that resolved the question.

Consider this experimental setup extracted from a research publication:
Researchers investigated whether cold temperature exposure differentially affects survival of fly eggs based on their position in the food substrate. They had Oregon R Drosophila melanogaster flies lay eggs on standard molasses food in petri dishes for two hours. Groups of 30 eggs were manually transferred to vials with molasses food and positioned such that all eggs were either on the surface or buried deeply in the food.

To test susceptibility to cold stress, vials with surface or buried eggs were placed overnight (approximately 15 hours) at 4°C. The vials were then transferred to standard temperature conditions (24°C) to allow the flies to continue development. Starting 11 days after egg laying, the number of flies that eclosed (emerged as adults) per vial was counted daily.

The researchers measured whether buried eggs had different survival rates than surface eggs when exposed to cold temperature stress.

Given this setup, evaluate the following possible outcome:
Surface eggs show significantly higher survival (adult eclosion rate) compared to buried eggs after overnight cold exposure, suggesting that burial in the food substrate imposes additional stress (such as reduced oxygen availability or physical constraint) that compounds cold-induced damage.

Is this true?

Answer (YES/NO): NO